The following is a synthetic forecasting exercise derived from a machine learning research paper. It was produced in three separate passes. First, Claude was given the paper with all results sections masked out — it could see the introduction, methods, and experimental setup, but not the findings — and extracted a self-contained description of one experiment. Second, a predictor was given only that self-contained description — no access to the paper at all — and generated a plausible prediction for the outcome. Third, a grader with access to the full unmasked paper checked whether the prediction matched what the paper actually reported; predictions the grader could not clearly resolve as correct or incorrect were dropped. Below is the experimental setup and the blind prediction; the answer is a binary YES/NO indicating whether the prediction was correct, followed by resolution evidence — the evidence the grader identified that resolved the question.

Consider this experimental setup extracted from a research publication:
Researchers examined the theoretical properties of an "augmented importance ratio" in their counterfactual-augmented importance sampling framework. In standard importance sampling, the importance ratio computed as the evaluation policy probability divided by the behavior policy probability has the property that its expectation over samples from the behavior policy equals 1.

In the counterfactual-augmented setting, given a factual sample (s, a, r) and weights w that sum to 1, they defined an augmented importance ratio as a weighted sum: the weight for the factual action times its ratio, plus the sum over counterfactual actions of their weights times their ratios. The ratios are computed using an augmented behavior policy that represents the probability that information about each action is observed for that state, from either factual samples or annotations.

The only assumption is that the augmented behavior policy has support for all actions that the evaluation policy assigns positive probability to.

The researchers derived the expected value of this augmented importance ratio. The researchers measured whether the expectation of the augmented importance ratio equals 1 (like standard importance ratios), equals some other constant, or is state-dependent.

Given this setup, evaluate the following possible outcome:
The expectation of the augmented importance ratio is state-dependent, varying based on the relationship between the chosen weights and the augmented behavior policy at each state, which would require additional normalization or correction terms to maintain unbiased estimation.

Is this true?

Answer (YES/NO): NO